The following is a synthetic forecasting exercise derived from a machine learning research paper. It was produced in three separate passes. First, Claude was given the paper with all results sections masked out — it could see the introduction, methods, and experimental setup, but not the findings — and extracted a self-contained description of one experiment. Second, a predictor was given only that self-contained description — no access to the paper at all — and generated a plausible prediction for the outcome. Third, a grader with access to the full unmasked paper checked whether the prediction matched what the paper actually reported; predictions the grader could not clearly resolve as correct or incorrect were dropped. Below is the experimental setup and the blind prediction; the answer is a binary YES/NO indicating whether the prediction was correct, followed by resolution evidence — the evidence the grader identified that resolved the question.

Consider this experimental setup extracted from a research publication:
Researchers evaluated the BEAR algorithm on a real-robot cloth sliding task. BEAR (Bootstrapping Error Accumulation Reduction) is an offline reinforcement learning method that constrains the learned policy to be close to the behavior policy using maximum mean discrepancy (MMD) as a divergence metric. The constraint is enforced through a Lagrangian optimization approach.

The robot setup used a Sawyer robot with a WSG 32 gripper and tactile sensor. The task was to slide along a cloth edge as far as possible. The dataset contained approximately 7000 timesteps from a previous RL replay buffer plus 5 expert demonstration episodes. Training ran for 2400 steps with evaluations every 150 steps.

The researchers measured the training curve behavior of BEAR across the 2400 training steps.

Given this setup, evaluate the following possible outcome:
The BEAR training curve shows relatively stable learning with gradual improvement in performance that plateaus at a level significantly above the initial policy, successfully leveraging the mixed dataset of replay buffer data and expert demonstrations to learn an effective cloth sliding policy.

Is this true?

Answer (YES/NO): NO